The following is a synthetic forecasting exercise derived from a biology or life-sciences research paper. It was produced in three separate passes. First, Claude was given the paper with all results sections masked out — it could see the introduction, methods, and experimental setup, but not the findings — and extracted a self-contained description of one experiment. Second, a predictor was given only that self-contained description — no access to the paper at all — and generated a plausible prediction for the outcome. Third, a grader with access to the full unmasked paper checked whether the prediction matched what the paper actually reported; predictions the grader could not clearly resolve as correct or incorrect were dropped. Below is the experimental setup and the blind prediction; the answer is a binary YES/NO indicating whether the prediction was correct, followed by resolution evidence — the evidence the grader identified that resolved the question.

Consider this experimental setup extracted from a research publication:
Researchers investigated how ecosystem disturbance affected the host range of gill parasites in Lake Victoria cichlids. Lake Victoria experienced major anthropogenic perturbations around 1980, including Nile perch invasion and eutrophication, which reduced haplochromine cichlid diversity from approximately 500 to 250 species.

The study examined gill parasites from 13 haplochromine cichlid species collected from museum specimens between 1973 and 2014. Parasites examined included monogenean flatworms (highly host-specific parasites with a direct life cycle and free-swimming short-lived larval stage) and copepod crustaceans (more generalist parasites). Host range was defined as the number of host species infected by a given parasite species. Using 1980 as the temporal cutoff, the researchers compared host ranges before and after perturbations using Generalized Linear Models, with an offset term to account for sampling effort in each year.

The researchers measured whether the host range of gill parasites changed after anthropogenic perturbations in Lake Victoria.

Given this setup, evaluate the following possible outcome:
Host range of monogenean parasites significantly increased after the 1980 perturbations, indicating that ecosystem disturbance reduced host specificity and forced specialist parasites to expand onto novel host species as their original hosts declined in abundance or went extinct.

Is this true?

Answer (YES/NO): NO